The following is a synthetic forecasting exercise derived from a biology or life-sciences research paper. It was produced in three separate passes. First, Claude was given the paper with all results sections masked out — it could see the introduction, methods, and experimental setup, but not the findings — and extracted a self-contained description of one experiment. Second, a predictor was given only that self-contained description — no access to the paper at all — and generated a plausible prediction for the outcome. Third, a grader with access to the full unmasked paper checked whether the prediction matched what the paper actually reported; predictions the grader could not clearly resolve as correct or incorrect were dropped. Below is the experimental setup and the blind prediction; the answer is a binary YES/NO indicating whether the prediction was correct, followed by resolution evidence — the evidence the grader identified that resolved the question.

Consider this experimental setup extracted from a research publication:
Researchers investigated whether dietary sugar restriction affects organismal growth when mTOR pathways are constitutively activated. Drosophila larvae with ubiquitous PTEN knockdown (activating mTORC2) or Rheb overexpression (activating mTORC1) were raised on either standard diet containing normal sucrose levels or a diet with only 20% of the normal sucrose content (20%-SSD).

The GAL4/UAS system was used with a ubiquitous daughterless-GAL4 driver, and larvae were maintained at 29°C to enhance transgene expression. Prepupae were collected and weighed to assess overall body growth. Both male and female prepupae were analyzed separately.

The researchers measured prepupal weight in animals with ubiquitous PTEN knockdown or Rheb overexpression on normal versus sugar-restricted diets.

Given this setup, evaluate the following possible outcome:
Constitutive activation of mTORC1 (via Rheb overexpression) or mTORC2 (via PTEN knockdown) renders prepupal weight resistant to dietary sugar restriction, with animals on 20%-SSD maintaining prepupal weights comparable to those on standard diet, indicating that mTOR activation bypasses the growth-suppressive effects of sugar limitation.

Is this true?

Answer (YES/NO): NO